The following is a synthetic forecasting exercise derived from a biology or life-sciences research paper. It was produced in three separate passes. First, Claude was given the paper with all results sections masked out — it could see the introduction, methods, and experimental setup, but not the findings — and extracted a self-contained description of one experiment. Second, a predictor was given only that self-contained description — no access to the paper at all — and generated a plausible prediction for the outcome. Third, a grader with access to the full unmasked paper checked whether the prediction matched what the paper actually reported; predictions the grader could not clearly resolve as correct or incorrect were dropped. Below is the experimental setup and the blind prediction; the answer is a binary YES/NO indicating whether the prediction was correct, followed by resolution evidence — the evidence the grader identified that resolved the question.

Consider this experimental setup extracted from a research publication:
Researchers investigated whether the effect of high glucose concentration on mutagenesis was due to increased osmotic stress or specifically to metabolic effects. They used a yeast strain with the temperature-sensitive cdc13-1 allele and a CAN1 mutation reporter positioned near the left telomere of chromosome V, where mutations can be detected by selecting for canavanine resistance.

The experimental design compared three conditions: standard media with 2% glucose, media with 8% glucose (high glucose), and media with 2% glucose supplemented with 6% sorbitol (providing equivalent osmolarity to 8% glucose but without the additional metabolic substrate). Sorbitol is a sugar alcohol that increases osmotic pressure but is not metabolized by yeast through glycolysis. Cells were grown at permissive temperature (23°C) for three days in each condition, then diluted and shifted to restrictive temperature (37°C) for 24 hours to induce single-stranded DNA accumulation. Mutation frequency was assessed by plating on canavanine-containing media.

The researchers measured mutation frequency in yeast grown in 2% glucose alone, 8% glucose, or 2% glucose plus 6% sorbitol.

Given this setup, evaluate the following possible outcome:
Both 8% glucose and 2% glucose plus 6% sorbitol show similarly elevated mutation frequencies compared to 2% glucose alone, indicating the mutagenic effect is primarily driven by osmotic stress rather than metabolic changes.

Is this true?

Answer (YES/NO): NO